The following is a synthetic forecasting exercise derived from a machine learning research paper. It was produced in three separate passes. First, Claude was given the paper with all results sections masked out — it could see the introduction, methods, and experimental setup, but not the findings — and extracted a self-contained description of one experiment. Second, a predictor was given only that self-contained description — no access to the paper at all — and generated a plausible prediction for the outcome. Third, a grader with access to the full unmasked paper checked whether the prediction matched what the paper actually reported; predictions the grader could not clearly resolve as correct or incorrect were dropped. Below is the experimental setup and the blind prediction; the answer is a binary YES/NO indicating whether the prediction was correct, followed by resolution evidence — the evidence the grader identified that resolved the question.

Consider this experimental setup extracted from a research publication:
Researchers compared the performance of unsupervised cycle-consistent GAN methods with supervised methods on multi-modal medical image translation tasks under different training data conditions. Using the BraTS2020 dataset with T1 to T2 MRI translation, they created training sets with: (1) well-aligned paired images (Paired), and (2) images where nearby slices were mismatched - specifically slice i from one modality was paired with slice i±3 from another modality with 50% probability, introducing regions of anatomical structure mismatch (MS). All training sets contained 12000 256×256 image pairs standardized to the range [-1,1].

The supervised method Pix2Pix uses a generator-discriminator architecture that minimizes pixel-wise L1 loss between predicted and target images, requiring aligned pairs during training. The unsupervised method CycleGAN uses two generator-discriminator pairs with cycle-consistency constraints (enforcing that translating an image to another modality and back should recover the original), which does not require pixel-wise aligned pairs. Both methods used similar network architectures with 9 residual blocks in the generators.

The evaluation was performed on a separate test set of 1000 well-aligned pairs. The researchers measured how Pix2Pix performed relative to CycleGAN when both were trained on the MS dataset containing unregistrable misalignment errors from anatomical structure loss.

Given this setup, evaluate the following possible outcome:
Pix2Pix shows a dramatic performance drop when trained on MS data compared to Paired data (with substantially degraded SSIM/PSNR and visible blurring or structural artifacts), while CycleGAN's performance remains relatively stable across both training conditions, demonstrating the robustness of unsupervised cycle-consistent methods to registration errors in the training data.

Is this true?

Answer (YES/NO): NO